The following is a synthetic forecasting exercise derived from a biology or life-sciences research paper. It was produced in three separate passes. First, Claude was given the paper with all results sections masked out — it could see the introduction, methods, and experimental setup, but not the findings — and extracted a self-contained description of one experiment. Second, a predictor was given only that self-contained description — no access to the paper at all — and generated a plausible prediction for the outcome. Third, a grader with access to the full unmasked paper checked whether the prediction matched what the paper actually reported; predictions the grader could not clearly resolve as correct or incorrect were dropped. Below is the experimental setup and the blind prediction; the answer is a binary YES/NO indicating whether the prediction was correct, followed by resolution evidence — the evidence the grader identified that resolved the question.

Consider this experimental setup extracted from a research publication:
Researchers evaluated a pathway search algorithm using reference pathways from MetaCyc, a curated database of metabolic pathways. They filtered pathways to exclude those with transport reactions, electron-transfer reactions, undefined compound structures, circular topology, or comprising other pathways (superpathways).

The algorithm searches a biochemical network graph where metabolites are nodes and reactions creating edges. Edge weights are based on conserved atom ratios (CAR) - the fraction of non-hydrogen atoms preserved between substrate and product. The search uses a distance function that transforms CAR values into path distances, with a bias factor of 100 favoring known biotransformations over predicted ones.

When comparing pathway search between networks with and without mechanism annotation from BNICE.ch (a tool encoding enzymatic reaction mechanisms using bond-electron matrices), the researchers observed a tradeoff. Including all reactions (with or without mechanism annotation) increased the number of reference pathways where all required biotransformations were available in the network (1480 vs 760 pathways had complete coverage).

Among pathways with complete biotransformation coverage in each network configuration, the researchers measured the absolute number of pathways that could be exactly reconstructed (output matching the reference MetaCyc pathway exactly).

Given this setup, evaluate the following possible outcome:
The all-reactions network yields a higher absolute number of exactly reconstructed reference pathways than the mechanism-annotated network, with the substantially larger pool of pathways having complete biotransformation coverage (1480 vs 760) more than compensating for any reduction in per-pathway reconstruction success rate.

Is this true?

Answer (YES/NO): YES